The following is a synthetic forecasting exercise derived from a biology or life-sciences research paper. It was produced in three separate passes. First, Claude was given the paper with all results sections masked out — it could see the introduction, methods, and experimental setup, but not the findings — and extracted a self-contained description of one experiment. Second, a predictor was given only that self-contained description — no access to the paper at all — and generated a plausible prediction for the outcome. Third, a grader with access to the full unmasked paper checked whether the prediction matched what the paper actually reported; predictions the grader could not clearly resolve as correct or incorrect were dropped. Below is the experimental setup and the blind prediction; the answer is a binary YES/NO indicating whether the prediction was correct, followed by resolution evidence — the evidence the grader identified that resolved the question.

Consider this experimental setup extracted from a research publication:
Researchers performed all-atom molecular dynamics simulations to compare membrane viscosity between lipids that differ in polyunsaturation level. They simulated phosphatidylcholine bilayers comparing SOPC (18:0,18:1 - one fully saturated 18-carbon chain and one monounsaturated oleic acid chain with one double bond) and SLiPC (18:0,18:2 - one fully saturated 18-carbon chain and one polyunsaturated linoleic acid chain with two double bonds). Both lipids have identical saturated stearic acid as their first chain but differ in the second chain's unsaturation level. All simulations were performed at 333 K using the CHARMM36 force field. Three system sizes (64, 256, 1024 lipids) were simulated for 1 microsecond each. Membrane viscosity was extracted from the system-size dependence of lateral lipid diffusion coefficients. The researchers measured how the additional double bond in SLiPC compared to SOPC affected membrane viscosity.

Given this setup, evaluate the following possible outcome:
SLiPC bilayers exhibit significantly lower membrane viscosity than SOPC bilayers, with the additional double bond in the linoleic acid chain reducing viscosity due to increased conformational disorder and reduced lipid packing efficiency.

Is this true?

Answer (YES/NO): NO